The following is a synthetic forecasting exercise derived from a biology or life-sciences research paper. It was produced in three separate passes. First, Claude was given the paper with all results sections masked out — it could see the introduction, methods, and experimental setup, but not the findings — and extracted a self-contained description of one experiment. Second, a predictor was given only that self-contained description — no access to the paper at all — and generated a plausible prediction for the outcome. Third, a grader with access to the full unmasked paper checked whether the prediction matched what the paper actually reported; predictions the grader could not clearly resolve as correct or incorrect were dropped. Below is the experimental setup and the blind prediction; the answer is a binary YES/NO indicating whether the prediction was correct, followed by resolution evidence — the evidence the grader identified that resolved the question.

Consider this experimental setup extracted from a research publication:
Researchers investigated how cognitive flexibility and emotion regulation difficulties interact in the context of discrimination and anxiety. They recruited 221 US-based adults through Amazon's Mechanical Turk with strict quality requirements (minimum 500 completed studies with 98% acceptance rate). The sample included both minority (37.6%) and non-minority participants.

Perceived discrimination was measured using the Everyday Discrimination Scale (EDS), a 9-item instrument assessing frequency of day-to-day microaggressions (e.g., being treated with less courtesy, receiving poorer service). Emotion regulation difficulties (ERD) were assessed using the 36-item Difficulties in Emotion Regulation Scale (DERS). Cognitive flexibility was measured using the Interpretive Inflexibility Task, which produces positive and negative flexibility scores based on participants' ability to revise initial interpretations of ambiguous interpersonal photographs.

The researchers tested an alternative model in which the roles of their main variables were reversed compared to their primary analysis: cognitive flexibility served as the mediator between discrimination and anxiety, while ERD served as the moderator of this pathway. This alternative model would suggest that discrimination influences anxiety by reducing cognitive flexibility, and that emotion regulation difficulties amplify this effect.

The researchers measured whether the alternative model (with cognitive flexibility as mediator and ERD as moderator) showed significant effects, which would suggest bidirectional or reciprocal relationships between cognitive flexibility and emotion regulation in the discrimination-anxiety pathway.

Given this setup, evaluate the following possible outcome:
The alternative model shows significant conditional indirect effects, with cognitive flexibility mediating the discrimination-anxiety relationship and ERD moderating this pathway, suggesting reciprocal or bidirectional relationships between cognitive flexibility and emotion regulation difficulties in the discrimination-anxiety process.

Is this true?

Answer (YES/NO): YES